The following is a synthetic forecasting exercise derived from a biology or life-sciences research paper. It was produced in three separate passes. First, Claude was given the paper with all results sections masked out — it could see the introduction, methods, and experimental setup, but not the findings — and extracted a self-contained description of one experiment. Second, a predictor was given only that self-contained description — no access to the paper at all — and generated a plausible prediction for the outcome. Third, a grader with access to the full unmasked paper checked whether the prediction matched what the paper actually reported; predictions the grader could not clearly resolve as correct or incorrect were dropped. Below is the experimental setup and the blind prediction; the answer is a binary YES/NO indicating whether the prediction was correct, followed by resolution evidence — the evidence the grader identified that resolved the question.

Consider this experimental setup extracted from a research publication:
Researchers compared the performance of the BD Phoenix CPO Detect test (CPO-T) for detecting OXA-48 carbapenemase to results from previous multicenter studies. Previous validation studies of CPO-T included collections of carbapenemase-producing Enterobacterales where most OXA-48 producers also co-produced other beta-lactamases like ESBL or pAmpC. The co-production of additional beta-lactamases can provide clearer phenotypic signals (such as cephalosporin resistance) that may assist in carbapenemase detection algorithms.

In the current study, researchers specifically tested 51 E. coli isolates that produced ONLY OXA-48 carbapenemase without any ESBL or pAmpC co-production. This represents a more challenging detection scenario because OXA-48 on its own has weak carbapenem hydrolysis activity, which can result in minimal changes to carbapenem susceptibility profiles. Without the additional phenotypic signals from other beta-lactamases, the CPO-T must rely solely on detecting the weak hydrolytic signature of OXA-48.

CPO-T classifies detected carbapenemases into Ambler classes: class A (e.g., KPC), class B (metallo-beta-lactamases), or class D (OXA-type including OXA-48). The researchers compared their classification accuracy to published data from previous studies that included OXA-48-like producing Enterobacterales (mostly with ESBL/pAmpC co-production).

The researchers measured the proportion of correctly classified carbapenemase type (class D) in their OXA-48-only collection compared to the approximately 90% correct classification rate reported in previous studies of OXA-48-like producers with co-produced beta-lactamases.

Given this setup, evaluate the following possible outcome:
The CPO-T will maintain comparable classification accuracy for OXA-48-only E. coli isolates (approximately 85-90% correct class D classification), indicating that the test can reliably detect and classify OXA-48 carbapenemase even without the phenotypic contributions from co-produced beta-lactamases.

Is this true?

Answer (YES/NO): NO